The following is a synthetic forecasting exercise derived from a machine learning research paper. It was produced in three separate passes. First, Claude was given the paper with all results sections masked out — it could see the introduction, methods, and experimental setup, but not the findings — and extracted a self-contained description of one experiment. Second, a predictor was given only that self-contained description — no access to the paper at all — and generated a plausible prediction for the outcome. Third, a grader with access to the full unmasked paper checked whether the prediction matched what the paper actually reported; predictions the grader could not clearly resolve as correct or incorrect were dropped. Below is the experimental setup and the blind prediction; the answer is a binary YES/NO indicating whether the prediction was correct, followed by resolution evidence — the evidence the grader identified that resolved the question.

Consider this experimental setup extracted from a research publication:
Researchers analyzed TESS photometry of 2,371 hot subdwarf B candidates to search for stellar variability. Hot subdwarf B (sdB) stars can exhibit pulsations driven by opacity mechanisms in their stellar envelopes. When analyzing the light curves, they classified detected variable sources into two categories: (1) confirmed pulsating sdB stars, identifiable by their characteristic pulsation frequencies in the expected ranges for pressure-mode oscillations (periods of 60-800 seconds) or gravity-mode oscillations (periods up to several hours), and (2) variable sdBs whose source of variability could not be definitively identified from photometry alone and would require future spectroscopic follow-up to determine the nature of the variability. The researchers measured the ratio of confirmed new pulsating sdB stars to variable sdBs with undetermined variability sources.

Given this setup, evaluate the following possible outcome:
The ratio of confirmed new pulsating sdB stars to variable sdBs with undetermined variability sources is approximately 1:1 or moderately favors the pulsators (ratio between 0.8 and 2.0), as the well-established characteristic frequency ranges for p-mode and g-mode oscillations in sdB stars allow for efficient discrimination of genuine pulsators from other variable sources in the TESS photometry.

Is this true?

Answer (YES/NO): NO